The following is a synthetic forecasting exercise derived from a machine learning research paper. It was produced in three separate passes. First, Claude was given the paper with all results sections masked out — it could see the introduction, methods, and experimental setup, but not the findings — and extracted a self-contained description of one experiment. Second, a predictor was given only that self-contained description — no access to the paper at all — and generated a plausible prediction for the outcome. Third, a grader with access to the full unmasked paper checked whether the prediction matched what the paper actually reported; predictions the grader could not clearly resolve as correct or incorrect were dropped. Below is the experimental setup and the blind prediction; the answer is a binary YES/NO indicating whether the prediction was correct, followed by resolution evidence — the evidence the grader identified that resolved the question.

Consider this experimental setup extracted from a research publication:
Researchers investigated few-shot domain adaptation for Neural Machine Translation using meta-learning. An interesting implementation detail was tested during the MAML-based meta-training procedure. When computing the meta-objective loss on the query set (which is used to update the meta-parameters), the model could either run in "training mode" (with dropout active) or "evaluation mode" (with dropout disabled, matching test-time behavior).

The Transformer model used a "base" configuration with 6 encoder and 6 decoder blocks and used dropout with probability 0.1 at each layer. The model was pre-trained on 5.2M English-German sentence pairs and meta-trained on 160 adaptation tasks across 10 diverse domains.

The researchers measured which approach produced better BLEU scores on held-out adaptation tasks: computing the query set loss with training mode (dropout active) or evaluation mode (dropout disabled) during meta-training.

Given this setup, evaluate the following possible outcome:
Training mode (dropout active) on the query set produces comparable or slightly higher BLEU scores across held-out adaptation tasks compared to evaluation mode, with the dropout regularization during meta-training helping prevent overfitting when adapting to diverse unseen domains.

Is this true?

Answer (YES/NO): NO